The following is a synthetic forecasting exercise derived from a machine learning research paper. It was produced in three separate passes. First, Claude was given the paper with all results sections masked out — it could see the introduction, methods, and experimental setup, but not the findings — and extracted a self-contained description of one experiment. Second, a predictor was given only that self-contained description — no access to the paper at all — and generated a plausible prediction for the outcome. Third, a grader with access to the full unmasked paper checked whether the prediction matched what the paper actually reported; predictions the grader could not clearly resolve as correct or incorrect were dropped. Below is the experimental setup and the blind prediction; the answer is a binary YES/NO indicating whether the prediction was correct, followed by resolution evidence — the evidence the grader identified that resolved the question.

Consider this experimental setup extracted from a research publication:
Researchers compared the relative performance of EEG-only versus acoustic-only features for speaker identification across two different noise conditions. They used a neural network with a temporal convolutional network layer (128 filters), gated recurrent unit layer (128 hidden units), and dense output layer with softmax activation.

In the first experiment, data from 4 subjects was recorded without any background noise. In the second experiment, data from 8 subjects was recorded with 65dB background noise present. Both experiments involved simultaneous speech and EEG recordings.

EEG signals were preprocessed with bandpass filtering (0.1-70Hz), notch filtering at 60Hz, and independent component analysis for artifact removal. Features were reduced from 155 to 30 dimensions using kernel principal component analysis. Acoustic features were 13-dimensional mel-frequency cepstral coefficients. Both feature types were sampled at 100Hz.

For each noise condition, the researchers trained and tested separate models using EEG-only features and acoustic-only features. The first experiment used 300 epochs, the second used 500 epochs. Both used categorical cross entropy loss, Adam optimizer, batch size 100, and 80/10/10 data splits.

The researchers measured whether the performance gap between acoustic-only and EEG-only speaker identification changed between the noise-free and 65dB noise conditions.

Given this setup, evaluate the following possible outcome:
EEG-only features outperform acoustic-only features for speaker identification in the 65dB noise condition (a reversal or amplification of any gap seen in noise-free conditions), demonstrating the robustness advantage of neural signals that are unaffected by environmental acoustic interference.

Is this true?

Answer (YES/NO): YES